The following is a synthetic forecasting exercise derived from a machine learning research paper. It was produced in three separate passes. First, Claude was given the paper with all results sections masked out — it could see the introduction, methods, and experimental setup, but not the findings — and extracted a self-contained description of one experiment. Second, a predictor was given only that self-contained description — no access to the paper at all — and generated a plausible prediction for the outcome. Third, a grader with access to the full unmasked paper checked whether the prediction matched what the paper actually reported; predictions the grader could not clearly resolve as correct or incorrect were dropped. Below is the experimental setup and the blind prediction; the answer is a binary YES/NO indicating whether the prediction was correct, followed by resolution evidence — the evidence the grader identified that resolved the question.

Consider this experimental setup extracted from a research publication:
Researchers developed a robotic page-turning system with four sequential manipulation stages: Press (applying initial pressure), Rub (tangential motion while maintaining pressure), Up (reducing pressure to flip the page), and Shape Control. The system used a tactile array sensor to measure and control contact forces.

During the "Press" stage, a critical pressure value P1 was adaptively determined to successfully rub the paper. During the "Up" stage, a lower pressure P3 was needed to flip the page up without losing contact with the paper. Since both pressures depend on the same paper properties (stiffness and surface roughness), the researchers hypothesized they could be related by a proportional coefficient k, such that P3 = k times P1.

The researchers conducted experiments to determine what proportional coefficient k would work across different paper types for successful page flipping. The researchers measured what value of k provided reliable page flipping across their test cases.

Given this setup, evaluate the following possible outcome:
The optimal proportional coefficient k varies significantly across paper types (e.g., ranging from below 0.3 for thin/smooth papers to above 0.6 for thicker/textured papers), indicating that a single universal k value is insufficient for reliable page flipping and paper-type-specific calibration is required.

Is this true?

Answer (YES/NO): NO